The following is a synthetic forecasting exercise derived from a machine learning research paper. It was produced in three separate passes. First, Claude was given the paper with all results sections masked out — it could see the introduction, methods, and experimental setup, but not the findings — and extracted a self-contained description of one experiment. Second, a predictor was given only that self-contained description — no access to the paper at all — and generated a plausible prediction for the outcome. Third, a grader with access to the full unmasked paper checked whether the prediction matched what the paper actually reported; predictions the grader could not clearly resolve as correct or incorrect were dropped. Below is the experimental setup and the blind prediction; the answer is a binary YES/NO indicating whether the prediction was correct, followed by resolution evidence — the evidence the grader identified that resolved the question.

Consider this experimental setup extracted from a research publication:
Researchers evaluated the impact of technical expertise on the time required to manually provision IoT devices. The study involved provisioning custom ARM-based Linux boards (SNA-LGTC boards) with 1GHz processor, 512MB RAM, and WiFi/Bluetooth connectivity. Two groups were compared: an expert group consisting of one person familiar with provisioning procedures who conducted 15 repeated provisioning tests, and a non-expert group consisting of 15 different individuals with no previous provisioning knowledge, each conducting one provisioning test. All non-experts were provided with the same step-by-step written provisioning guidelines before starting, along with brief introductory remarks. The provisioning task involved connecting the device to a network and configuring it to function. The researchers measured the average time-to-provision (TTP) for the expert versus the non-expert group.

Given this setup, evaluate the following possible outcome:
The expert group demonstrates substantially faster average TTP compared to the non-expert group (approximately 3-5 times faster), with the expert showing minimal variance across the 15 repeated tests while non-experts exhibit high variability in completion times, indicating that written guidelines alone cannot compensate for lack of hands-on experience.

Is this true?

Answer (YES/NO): NO